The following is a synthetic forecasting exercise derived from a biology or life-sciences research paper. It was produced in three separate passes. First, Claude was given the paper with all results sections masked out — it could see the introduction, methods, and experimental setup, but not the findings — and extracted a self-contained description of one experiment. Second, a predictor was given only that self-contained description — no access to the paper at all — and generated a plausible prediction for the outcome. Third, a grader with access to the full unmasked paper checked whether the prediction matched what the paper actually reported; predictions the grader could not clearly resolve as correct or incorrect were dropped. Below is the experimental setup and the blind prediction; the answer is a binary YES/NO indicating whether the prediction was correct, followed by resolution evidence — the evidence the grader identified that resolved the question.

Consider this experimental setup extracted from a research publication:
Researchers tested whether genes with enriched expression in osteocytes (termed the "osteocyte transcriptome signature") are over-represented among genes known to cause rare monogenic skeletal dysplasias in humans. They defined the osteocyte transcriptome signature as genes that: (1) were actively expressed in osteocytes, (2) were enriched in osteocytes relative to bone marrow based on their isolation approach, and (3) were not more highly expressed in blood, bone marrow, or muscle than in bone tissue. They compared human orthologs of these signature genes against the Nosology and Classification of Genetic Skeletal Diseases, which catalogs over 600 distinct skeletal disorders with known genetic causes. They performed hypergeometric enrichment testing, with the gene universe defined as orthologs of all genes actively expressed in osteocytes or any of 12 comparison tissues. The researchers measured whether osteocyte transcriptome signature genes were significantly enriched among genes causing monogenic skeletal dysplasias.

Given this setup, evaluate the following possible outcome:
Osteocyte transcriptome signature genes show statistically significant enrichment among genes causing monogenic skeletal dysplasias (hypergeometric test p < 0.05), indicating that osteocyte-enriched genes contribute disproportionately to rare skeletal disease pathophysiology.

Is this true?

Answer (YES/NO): YES